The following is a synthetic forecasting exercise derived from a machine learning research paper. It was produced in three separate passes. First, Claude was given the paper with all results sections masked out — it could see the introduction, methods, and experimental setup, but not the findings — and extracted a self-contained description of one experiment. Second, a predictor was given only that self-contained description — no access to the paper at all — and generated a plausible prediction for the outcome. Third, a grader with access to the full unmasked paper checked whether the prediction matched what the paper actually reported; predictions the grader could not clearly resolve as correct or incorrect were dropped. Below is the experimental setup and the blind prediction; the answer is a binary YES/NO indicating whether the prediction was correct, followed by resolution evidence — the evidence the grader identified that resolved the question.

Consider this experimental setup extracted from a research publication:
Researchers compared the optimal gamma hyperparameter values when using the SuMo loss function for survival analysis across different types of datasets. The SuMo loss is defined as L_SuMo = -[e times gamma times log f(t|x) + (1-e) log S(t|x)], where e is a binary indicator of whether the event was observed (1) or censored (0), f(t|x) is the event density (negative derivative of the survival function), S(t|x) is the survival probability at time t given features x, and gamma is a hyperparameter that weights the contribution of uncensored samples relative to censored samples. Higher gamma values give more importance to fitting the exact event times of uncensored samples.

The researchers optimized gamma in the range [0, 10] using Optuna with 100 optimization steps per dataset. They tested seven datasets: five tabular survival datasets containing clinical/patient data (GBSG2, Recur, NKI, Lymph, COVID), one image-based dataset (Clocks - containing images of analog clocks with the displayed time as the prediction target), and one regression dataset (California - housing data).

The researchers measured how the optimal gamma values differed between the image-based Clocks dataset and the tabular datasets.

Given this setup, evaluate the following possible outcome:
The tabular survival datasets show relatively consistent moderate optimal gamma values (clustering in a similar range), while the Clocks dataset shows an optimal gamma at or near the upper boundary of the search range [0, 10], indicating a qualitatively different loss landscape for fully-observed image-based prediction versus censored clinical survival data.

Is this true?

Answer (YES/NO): NO